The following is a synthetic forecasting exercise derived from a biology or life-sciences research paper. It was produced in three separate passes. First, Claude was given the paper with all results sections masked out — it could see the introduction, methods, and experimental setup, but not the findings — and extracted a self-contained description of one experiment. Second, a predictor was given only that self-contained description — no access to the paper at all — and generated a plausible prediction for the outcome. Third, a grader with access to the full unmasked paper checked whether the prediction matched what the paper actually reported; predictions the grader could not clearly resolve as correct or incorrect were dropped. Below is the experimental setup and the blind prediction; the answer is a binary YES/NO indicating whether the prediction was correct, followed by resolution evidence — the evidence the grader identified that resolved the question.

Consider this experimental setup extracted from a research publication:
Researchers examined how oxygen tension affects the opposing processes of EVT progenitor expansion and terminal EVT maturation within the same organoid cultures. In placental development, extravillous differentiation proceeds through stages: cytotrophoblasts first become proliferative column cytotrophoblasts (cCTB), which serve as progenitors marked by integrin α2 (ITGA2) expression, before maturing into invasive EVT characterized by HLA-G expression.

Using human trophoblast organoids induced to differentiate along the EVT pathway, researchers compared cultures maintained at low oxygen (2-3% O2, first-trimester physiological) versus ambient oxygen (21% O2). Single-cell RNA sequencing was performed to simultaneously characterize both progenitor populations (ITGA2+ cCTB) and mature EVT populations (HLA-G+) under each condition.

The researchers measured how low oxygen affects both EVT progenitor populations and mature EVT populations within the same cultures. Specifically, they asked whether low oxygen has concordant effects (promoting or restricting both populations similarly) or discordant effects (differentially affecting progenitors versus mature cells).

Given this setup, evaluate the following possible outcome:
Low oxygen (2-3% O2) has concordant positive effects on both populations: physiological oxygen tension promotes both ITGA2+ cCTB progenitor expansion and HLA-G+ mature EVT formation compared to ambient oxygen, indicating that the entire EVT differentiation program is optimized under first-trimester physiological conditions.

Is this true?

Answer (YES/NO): NO